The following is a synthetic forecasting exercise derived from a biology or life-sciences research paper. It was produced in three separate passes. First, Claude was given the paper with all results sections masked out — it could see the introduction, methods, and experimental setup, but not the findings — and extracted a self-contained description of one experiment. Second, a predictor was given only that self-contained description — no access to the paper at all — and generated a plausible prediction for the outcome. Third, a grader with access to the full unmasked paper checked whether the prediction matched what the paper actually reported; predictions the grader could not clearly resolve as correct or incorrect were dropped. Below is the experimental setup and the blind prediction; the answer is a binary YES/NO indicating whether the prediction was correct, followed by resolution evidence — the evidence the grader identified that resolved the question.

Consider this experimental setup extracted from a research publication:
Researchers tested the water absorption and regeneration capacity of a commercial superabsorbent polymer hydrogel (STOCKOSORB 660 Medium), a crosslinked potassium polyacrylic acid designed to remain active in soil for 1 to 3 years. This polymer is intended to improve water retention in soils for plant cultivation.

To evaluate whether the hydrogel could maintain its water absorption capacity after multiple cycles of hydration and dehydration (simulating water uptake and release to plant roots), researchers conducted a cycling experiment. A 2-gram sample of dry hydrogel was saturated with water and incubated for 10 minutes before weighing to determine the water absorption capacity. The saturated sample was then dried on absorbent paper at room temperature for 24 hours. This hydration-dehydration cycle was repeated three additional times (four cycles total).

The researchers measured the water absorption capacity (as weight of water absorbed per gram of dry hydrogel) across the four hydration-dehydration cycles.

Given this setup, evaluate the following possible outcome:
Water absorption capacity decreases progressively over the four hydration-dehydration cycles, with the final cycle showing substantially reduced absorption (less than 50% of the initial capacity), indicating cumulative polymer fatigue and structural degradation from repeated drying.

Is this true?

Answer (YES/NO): NO